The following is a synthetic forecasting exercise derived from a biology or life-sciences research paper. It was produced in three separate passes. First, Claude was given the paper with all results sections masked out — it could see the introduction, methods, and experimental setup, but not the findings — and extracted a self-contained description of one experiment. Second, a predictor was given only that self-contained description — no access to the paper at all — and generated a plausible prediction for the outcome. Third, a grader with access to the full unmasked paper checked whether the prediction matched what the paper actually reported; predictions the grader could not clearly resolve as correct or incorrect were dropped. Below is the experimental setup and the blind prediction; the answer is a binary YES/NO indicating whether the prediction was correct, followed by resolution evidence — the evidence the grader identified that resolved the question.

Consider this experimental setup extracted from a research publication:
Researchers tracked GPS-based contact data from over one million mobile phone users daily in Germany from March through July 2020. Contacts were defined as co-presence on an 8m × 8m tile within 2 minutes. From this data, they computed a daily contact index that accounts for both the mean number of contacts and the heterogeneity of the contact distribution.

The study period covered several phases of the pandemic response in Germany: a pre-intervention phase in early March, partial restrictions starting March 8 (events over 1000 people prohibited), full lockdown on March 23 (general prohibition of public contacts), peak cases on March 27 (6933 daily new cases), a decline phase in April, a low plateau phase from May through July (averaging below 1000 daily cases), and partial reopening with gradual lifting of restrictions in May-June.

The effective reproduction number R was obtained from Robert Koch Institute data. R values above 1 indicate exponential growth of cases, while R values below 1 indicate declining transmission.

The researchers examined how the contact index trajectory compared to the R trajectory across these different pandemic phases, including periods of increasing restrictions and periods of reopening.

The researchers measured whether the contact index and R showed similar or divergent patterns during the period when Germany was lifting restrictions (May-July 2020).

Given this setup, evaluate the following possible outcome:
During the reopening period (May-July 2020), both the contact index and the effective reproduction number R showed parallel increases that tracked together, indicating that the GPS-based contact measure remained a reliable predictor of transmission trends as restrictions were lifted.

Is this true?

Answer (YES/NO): YES